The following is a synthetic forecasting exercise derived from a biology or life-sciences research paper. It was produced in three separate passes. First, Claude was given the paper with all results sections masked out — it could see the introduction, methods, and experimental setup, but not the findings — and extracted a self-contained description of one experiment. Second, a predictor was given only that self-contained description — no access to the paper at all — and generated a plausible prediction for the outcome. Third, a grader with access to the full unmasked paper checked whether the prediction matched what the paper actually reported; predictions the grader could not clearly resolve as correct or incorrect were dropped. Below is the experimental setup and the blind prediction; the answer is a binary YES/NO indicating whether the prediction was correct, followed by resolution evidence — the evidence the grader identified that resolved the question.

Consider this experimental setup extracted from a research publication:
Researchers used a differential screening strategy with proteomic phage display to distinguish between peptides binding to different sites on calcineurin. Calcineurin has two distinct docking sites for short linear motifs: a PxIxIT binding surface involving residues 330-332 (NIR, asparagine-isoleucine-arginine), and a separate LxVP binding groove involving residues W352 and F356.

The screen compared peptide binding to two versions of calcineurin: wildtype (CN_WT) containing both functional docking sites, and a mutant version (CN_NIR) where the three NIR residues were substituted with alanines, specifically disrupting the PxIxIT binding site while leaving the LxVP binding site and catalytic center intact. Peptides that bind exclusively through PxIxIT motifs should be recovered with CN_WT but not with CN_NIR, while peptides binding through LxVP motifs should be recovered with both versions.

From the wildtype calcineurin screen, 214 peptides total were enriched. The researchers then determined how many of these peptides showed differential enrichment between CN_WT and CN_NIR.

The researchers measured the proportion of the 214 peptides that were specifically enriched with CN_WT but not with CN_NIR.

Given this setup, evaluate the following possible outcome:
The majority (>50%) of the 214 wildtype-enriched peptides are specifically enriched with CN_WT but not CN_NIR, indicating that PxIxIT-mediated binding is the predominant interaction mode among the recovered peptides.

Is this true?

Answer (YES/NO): NO